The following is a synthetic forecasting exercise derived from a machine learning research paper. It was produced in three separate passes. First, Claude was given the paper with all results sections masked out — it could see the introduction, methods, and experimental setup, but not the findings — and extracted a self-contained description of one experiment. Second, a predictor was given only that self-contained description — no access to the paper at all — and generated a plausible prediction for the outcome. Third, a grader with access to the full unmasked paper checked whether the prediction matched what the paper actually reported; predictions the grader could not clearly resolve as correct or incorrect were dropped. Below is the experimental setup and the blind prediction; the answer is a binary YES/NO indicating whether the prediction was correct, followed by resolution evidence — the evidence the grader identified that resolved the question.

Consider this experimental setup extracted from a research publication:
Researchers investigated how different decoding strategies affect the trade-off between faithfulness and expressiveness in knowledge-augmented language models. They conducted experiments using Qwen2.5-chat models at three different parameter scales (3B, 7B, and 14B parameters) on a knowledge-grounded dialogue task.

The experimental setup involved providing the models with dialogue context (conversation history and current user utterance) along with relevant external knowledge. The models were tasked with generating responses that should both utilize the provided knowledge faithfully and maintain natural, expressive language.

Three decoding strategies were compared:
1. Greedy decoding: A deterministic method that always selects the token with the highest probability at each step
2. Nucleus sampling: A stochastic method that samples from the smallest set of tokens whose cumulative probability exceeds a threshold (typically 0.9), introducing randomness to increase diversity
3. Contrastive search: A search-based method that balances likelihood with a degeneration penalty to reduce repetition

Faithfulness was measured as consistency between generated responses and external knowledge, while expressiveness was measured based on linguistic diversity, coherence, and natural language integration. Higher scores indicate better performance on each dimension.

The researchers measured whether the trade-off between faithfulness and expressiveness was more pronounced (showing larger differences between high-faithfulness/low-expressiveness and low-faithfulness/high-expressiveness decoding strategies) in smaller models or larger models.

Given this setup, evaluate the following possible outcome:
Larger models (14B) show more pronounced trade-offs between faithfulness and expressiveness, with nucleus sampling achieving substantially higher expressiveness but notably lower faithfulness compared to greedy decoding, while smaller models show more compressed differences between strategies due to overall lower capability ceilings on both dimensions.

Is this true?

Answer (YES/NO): NO